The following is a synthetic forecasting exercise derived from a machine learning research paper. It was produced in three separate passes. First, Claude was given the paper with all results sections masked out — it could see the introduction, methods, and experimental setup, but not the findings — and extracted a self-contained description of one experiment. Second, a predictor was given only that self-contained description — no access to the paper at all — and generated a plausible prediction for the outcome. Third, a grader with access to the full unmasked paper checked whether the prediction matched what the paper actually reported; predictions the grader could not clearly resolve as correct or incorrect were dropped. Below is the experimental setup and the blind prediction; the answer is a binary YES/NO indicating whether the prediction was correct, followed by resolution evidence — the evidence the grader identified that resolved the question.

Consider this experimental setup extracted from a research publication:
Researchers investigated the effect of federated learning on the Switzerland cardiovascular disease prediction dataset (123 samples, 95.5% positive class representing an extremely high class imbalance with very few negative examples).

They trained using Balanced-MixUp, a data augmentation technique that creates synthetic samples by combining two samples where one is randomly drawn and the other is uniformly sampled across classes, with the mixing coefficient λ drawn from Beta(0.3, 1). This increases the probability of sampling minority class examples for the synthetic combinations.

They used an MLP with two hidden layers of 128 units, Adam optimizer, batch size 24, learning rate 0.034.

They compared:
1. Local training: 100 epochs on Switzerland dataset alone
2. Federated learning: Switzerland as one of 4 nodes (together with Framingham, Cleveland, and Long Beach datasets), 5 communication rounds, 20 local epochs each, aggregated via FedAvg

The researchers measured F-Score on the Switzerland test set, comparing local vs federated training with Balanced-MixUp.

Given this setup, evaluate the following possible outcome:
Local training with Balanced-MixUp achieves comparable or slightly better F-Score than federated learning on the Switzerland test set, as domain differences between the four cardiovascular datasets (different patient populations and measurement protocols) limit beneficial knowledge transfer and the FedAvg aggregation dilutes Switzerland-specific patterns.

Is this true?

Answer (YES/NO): NO